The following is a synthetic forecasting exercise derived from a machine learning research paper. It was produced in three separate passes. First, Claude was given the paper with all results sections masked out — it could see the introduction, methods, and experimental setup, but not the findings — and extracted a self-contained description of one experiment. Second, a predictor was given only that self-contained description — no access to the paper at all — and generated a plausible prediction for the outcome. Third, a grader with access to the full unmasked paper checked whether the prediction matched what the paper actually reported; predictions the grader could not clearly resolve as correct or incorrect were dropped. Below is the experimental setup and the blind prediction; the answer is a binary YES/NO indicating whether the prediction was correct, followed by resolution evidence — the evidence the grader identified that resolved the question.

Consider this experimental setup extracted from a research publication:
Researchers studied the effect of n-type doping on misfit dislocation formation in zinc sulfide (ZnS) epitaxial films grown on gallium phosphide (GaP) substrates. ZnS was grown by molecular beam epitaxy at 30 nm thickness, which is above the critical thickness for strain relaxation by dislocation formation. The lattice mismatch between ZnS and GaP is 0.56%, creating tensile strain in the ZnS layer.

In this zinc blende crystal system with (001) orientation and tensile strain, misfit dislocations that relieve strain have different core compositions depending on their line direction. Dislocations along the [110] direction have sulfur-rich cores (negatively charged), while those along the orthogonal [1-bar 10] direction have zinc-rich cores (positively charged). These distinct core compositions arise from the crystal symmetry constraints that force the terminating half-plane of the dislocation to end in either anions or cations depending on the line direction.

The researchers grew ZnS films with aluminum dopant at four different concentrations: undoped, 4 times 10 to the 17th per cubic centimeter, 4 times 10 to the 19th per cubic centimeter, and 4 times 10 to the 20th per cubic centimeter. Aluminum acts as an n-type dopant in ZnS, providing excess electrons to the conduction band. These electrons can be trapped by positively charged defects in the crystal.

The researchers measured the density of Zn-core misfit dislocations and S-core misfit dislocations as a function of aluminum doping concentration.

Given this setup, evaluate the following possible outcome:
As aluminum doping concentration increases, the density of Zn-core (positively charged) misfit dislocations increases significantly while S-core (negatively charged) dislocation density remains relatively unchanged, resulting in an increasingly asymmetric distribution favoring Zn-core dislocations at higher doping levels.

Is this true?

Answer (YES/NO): NO